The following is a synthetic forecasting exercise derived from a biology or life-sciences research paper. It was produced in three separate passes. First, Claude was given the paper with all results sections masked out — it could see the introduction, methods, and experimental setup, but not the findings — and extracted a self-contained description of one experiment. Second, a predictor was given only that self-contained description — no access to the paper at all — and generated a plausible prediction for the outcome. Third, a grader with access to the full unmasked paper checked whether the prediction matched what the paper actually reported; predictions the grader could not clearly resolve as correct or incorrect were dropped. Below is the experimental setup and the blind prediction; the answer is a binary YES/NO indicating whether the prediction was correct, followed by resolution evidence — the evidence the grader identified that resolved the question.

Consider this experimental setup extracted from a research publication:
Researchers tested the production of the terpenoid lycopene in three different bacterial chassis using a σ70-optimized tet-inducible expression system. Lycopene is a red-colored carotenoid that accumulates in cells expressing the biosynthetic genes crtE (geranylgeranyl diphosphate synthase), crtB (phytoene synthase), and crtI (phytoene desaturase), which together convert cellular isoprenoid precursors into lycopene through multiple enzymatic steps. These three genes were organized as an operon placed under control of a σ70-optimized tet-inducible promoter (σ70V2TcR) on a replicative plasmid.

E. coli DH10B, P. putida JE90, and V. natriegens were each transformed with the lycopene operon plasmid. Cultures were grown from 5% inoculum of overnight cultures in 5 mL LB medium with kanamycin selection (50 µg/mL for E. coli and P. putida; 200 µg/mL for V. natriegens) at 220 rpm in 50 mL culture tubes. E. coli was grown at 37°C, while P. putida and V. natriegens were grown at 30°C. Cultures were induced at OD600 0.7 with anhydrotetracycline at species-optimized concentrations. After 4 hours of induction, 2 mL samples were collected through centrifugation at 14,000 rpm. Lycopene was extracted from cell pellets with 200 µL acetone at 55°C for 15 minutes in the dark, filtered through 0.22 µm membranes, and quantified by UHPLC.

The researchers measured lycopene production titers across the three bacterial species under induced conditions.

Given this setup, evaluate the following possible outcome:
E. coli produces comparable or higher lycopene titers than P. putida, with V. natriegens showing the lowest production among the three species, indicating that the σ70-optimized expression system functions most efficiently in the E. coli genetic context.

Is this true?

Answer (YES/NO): NO